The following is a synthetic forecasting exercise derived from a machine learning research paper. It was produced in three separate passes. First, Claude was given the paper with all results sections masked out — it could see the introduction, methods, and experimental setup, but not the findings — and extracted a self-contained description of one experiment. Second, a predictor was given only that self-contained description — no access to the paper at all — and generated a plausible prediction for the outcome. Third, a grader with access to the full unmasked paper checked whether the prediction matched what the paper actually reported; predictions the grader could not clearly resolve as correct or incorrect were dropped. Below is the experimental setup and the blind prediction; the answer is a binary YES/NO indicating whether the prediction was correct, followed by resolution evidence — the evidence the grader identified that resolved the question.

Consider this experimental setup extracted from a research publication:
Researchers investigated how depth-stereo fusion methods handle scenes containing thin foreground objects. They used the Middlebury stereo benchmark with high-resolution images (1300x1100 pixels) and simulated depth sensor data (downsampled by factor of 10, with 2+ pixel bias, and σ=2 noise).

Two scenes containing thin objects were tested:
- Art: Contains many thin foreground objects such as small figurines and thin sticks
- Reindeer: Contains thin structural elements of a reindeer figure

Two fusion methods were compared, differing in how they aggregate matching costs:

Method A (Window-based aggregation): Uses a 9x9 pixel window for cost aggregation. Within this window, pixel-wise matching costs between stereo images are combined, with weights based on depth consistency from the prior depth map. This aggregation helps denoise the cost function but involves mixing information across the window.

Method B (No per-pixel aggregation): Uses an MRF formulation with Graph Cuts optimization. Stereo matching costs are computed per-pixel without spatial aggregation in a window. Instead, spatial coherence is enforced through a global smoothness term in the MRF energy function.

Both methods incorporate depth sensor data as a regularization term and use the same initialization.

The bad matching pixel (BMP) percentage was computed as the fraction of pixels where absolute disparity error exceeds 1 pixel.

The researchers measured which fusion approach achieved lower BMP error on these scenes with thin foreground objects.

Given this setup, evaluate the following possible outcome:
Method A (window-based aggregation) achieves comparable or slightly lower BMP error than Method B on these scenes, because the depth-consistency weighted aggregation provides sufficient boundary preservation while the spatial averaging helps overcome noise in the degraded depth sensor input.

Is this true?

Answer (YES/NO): NO